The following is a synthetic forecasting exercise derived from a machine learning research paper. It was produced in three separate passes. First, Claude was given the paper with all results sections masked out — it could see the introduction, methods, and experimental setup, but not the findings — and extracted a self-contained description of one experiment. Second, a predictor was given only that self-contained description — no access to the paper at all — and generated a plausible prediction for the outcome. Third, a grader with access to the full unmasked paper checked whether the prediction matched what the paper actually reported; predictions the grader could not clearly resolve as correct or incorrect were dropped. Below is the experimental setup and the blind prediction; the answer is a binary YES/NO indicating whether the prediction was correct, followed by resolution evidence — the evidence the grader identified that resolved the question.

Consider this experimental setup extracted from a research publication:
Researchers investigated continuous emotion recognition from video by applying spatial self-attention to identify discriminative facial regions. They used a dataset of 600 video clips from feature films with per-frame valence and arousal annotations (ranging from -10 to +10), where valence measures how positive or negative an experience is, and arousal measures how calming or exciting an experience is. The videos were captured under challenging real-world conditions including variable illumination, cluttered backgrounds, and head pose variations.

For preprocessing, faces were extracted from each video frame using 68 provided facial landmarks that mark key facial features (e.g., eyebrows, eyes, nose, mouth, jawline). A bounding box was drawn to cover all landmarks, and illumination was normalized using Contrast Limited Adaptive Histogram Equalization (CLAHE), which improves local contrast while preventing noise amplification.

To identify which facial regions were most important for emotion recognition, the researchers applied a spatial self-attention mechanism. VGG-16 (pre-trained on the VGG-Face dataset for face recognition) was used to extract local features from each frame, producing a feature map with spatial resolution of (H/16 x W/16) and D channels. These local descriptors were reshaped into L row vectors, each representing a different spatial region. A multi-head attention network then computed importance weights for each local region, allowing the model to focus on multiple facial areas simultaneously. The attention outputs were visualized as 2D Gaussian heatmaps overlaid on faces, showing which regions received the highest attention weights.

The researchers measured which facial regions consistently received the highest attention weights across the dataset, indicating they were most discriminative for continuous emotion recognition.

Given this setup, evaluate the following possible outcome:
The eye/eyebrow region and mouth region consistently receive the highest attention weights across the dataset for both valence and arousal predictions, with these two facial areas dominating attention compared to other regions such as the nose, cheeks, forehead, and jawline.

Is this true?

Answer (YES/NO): YES